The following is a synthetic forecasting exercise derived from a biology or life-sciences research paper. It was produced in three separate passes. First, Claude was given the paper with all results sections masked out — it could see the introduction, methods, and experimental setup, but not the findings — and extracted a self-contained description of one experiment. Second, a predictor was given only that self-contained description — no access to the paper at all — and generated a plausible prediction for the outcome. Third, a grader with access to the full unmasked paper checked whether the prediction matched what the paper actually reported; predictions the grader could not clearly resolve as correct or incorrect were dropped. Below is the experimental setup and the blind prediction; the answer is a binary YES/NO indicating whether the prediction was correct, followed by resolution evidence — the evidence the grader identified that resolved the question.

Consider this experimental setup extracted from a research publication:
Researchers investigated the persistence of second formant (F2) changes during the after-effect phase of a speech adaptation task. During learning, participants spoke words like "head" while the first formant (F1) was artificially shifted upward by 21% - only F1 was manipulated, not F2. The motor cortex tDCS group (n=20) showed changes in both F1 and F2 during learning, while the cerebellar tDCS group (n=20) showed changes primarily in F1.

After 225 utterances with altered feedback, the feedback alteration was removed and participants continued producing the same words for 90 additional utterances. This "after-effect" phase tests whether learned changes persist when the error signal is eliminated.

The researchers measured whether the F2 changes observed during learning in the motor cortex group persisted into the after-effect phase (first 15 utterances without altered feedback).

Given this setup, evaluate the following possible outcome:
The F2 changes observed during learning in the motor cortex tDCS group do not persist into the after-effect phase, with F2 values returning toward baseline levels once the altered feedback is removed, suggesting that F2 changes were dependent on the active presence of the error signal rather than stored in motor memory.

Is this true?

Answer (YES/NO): NO